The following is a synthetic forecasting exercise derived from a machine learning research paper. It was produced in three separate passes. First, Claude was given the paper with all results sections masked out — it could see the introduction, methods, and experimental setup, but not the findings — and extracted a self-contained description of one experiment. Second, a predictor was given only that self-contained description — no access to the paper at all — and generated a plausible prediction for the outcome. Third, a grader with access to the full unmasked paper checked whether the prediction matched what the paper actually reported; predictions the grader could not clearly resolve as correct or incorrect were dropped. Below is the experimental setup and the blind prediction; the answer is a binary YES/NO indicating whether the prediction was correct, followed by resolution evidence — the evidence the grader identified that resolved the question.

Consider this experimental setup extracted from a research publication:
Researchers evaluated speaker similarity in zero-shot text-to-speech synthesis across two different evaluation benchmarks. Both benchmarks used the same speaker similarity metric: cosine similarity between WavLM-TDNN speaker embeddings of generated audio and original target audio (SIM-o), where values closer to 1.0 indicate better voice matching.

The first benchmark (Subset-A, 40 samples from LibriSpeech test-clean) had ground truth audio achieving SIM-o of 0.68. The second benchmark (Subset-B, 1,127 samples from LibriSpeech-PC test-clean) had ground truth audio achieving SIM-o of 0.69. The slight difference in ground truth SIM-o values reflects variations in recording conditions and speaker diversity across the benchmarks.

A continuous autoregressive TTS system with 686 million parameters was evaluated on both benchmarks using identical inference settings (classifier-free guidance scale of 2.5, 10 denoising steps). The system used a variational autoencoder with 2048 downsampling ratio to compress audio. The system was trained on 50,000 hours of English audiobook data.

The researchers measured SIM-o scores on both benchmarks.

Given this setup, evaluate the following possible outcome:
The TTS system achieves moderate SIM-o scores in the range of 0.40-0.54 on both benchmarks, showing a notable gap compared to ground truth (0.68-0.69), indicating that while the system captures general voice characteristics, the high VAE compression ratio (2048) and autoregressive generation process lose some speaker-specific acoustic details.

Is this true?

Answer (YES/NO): NO